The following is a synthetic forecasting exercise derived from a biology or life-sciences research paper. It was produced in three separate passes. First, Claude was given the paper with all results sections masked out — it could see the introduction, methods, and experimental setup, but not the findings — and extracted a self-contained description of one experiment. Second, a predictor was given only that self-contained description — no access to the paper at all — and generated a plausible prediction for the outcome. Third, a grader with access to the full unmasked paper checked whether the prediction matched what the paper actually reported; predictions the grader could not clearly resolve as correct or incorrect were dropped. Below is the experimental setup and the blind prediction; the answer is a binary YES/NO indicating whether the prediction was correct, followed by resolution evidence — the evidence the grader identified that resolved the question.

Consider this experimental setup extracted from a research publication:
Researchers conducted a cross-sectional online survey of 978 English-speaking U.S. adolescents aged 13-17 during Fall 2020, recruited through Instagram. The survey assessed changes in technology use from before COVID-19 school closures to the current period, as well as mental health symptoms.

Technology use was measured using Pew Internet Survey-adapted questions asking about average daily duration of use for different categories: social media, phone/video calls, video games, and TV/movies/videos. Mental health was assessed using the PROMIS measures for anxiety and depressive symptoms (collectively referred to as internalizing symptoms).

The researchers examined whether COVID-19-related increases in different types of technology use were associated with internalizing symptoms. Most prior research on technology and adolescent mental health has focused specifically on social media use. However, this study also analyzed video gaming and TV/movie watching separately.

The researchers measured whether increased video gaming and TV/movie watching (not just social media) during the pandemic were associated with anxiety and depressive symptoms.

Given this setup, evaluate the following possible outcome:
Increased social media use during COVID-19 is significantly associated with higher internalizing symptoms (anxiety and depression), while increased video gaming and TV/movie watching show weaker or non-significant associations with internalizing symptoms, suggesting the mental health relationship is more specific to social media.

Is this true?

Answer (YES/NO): NO